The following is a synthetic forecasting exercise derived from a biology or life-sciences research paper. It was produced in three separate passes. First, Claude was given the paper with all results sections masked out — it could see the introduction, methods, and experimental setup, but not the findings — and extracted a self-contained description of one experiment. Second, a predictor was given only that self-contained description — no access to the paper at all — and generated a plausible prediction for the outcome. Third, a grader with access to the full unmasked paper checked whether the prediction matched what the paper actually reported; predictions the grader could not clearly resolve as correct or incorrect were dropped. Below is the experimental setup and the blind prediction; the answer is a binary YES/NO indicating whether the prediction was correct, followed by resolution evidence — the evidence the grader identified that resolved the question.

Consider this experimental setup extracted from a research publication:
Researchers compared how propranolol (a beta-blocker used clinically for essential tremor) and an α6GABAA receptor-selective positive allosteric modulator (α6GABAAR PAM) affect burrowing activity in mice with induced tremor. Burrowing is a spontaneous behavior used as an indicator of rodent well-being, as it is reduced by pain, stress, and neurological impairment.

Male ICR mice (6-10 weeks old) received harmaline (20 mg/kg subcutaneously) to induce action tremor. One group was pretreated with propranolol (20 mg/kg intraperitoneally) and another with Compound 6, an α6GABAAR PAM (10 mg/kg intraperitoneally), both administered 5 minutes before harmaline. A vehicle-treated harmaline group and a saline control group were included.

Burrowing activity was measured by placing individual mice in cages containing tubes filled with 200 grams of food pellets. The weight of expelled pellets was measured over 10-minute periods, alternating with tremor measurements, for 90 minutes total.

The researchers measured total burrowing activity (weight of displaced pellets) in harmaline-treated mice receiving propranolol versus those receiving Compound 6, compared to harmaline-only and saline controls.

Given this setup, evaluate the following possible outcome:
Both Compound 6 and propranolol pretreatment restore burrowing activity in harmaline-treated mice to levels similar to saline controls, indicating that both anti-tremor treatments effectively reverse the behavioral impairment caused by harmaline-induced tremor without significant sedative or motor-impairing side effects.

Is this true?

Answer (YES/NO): NO